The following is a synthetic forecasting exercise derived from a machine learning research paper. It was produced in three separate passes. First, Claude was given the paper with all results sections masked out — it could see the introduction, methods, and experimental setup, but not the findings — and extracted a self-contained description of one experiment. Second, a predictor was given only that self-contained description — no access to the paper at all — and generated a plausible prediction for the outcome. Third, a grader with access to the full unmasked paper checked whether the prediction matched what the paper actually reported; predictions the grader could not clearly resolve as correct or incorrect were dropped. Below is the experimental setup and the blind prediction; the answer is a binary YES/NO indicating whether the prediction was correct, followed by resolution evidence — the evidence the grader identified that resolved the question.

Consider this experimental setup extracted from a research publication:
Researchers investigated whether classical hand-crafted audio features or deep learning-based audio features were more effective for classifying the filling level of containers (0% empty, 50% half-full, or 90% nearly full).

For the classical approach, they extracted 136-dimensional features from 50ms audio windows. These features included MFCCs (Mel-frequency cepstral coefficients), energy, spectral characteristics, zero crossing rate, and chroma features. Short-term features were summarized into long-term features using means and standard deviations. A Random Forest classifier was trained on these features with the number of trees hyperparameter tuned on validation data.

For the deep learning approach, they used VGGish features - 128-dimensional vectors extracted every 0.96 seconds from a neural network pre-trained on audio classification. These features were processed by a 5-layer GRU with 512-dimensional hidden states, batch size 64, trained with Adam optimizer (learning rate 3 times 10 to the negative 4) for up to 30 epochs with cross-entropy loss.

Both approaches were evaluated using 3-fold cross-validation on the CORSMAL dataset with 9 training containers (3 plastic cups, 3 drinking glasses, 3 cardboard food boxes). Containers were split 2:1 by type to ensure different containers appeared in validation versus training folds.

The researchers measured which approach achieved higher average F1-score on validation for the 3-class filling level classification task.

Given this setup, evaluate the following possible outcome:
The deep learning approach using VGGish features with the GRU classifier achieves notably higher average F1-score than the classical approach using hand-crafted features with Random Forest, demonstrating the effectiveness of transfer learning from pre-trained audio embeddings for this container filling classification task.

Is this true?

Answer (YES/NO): YES